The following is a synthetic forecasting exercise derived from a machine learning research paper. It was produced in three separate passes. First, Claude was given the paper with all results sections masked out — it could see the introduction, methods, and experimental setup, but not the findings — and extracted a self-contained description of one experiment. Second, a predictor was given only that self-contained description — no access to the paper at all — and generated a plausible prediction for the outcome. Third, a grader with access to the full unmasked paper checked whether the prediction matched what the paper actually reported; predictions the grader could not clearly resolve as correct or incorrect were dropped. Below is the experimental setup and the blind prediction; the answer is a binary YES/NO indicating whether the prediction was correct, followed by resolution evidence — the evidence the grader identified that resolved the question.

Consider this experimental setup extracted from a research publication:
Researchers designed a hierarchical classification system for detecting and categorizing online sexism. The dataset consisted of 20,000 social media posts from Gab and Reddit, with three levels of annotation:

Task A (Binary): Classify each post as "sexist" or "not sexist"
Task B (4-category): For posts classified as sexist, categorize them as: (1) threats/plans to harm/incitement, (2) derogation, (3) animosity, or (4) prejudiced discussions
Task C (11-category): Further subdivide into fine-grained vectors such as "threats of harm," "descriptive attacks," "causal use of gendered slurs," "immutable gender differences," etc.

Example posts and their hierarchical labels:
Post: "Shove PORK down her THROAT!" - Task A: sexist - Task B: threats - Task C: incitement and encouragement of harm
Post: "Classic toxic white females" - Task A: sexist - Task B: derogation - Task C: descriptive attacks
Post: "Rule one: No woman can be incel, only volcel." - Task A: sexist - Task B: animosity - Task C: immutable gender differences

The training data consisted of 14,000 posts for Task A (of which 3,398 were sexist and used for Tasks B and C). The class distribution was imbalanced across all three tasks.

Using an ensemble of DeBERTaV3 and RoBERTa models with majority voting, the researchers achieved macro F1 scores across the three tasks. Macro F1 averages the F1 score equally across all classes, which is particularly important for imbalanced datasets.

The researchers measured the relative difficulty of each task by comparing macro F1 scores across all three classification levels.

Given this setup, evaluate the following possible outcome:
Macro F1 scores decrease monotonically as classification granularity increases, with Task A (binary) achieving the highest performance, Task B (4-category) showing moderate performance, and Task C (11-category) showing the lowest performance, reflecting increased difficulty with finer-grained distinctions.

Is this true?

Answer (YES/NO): YES